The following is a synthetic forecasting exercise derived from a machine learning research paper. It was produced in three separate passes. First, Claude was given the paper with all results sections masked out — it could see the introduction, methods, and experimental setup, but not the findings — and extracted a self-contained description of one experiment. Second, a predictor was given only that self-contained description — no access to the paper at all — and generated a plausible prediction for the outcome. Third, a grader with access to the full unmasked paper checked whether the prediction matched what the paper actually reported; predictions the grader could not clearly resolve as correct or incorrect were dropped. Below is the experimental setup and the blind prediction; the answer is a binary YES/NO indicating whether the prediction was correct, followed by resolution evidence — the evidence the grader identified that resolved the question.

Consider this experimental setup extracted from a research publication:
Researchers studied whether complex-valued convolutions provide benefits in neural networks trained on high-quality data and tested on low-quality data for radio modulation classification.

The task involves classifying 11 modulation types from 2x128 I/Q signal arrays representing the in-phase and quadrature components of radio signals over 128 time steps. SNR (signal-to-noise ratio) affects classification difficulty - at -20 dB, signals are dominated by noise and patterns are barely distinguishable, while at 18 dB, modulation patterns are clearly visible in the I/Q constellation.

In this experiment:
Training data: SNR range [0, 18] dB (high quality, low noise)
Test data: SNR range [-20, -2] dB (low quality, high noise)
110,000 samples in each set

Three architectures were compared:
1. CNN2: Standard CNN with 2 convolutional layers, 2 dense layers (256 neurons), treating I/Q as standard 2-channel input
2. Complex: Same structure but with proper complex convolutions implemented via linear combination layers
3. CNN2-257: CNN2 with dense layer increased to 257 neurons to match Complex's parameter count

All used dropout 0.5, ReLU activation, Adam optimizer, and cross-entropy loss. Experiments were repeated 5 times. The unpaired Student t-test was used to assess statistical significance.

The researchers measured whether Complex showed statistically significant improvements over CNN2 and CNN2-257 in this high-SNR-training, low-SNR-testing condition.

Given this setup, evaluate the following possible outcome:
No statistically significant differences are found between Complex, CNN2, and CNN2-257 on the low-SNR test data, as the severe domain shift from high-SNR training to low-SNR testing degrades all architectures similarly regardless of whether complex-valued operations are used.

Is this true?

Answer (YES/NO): YES